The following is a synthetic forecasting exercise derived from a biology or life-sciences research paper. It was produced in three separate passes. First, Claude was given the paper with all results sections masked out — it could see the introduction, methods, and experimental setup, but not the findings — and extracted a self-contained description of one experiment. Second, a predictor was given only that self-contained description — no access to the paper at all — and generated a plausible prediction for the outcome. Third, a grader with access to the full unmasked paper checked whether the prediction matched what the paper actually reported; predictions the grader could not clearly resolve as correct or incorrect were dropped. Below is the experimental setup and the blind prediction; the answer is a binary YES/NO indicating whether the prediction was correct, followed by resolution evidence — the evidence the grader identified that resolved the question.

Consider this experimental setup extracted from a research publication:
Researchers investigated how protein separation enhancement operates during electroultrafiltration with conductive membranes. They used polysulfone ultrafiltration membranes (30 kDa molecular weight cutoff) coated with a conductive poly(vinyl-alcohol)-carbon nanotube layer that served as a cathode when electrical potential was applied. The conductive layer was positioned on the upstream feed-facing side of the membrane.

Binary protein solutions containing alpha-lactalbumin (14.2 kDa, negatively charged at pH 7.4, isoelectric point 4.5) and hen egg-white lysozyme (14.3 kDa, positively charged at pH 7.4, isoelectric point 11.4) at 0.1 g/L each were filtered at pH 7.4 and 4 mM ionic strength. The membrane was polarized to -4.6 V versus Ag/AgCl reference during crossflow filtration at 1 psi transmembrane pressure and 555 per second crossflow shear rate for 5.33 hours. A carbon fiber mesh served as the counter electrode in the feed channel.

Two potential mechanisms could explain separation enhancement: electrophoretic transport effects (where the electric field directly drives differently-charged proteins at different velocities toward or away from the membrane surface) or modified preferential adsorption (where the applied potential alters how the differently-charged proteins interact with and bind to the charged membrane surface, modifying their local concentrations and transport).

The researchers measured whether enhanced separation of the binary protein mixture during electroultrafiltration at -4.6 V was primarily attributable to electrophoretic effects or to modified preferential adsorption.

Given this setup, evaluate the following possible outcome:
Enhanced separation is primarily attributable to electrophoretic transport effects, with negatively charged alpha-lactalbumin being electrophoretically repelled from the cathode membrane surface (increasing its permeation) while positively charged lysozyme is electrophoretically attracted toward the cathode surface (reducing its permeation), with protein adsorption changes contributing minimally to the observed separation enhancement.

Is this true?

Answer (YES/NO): NO